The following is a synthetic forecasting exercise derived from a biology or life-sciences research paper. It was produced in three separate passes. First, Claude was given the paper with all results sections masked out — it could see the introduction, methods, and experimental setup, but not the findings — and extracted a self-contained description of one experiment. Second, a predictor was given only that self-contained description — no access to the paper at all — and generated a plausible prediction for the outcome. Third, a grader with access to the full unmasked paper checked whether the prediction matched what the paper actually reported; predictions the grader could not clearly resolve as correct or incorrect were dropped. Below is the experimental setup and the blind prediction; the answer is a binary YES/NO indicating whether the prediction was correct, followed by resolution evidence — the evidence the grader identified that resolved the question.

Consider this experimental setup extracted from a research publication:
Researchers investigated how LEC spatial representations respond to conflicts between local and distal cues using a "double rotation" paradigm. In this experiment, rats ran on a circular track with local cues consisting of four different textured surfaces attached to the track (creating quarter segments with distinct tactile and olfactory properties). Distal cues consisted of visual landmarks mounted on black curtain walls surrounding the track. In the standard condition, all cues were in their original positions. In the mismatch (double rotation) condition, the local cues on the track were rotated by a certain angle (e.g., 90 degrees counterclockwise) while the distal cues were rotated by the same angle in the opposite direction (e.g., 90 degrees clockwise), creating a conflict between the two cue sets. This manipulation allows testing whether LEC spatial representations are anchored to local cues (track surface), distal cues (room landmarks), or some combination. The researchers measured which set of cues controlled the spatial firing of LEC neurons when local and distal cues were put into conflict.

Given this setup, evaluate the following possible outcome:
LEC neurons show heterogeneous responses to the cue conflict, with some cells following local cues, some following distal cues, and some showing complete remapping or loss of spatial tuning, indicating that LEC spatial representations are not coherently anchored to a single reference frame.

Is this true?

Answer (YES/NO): NO